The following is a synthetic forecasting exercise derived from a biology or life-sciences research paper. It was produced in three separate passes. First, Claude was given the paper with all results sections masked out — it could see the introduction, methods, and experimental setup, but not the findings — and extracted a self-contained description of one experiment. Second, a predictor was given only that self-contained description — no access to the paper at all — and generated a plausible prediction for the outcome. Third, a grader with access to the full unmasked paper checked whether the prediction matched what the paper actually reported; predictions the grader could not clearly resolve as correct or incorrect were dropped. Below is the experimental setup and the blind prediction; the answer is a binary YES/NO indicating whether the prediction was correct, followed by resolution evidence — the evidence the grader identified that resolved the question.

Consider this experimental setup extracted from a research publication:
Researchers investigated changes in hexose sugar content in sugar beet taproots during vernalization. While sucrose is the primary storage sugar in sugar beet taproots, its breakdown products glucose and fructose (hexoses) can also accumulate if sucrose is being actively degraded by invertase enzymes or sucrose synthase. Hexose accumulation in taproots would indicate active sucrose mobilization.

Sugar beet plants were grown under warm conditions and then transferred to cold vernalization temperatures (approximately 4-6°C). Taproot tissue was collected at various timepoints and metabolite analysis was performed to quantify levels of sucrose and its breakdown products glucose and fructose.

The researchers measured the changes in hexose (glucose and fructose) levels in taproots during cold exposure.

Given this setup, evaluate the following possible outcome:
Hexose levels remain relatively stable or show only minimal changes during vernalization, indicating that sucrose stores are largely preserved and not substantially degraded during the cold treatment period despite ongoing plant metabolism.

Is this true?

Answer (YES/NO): NO